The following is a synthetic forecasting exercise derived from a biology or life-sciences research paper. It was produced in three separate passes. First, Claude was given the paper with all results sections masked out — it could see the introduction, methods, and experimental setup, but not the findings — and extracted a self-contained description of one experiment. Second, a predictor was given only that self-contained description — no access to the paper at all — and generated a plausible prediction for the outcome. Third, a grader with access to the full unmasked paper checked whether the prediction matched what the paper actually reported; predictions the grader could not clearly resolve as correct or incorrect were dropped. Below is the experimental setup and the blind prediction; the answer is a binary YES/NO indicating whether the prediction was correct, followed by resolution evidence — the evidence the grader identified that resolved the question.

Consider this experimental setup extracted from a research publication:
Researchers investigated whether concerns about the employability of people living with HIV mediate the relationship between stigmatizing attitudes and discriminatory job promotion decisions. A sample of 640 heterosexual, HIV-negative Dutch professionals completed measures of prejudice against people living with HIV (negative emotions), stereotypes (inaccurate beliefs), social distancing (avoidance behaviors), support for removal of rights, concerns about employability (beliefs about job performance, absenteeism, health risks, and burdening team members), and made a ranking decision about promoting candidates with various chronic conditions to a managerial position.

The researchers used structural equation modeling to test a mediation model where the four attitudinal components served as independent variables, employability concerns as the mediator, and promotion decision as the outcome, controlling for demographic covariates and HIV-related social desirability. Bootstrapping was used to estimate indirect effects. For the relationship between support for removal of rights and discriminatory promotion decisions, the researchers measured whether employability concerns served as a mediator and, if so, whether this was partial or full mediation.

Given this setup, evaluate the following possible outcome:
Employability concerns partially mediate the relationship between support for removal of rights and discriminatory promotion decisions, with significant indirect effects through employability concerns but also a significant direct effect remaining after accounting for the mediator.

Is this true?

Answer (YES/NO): NO